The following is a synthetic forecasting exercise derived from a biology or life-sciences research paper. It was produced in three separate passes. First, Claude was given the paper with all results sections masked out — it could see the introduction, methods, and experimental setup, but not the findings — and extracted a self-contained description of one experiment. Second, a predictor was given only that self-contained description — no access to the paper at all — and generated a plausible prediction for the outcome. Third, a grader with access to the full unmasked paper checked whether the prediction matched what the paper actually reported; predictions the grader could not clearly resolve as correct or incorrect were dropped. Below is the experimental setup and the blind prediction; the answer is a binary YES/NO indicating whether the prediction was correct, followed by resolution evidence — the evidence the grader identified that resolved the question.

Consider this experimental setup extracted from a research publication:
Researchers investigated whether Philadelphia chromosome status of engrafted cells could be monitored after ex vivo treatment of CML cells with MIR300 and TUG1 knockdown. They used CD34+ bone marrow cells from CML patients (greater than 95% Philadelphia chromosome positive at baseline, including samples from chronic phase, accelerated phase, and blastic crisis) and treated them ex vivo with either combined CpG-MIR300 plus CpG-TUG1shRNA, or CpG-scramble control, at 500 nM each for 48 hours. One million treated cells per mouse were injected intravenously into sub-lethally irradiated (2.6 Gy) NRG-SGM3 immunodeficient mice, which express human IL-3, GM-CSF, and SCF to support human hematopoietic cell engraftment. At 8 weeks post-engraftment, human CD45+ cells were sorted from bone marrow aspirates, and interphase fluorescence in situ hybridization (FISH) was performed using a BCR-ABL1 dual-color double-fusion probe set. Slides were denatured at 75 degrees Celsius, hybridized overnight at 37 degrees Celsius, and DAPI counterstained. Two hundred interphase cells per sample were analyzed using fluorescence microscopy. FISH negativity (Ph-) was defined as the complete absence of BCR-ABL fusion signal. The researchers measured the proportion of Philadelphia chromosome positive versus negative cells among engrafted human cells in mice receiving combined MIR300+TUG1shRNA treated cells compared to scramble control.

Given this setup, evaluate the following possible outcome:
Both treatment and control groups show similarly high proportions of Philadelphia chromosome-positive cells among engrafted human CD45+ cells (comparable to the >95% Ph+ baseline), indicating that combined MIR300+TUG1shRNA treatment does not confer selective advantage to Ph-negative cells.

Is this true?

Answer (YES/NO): NO